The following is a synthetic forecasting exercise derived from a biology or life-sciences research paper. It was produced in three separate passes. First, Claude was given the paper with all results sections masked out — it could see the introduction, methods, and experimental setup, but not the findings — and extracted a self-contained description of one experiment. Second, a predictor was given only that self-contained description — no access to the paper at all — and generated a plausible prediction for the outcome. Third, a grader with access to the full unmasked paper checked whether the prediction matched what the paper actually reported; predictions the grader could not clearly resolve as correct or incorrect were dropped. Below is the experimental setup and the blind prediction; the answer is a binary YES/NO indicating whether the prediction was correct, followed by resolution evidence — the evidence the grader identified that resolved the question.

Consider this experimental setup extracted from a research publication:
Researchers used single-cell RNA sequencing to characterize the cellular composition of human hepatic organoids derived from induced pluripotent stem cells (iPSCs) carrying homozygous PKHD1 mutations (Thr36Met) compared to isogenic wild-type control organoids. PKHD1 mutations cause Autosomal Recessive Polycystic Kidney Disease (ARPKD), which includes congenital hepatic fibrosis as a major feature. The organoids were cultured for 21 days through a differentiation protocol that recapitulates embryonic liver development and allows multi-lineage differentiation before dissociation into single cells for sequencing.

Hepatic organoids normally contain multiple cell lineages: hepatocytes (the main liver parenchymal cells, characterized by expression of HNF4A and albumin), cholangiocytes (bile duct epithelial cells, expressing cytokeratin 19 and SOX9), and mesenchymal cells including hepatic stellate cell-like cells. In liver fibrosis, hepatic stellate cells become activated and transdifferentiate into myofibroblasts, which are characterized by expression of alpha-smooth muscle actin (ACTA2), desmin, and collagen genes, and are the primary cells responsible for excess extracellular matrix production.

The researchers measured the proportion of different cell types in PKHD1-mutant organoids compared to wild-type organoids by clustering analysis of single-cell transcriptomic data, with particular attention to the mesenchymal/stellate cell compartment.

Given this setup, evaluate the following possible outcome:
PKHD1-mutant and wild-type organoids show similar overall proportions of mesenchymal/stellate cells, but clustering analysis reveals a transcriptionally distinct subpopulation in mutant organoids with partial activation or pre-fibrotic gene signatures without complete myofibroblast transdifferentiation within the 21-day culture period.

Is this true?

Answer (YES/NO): NO